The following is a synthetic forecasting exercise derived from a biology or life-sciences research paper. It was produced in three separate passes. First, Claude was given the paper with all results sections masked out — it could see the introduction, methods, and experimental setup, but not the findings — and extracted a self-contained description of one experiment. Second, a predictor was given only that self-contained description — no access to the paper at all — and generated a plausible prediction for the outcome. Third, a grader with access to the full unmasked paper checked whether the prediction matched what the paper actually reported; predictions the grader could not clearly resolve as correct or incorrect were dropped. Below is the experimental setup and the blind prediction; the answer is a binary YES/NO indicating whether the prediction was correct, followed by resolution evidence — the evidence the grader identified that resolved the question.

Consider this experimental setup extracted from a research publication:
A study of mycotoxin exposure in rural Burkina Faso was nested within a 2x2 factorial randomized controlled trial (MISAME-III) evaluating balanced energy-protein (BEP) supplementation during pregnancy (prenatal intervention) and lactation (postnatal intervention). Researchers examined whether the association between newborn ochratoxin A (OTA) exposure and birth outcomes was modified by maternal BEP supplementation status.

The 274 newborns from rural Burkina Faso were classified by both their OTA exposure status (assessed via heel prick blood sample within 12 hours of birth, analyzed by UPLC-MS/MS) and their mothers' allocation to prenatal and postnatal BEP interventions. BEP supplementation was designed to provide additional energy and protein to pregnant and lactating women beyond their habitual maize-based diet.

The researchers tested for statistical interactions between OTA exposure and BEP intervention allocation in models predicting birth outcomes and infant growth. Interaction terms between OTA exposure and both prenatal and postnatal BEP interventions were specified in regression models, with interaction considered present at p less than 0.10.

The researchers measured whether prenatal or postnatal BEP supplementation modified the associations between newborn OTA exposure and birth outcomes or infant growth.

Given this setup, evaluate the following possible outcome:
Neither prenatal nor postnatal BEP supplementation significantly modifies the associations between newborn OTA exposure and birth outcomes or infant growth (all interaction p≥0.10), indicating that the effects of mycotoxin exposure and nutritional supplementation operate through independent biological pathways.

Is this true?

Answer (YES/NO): NO